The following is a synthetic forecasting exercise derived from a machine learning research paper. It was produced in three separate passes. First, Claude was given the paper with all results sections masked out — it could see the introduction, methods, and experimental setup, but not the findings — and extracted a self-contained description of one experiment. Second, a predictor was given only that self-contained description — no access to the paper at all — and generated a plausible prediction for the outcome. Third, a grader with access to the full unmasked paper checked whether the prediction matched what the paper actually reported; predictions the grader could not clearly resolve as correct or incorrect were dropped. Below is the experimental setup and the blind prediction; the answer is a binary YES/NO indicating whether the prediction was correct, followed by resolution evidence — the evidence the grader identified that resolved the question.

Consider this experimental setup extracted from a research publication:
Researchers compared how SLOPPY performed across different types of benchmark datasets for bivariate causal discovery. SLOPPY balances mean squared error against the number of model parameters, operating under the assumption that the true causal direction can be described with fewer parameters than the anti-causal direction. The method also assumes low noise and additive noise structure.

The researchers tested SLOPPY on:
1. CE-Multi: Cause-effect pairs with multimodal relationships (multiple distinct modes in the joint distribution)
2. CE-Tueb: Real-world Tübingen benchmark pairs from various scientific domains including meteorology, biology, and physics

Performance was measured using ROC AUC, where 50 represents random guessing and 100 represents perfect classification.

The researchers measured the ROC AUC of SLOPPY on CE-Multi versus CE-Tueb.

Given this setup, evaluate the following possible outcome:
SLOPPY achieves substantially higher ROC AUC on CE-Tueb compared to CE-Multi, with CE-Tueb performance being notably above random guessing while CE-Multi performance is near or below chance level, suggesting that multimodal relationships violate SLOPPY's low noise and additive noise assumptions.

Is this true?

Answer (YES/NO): NO